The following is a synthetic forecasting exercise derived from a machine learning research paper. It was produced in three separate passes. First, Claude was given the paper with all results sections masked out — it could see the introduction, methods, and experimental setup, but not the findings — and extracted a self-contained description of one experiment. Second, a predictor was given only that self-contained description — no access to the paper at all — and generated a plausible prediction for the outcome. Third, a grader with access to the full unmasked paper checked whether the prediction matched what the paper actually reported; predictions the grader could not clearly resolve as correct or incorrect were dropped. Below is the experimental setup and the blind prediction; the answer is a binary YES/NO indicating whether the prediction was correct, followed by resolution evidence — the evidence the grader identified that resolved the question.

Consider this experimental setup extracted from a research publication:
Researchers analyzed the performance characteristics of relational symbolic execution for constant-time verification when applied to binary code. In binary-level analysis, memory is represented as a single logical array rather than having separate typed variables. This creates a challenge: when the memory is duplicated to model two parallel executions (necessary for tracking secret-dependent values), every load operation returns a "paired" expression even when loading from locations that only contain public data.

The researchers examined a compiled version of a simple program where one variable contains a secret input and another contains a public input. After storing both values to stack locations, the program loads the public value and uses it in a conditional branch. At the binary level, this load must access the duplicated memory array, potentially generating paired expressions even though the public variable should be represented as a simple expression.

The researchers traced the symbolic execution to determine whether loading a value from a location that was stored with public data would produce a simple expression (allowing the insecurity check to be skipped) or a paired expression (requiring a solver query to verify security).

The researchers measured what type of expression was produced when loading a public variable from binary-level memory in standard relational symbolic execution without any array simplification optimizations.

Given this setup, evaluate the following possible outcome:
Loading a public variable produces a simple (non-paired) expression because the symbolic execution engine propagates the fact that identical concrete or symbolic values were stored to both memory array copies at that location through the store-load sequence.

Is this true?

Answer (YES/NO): NO